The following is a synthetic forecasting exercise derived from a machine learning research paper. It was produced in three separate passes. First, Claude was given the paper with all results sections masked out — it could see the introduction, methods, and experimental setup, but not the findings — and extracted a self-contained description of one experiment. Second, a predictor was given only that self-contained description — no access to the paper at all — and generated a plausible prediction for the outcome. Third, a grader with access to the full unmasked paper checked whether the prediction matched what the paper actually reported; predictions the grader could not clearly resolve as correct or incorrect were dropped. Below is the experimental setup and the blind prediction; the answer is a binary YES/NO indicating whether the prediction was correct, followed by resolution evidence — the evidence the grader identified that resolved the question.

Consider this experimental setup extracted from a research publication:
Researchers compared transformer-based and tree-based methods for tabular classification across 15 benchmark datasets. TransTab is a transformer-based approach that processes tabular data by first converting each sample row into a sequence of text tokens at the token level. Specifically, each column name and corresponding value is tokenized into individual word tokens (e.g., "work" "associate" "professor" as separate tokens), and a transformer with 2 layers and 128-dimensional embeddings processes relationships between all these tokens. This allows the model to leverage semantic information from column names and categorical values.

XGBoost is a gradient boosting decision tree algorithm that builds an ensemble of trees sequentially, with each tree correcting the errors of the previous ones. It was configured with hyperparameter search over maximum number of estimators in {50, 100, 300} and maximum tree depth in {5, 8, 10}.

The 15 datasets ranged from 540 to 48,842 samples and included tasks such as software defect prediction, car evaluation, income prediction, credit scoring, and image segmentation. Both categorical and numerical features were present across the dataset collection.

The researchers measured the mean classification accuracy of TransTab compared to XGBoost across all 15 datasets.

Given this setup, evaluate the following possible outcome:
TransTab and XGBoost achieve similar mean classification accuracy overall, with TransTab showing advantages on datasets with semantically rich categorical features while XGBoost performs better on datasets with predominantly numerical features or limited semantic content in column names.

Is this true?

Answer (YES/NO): NO